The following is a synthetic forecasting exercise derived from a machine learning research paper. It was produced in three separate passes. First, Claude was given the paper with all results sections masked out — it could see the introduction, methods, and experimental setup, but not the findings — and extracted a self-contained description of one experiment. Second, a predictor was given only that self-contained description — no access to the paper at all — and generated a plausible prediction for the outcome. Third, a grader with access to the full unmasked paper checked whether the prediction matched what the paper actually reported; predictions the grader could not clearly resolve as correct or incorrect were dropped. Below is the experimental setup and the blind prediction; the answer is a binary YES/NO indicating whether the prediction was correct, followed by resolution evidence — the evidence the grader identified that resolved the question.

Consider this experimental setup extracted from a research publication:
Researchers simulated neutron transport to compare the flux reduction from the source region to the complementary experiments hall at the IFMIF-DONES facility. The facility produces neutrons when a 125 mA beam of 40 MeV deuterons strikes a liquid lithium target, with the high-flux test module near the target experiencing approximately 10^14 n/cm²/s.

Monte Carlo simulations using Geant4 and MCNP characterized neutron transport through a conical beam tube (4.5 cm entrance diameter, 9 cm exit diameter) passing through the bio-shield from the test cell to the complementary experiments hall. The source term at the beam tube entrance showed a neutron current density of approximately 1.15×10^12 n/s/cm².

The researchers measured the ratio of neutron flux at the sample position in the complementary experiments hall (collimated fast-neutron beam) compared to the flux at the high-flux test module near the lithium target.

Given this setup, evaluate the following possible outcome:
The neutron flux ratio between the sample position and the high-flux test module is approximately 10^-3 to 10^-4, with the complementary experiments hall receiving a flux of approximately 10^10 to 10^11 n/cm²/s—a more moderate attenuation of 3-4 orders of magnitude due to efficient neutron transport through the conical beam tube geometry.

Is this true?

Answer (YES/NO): YES